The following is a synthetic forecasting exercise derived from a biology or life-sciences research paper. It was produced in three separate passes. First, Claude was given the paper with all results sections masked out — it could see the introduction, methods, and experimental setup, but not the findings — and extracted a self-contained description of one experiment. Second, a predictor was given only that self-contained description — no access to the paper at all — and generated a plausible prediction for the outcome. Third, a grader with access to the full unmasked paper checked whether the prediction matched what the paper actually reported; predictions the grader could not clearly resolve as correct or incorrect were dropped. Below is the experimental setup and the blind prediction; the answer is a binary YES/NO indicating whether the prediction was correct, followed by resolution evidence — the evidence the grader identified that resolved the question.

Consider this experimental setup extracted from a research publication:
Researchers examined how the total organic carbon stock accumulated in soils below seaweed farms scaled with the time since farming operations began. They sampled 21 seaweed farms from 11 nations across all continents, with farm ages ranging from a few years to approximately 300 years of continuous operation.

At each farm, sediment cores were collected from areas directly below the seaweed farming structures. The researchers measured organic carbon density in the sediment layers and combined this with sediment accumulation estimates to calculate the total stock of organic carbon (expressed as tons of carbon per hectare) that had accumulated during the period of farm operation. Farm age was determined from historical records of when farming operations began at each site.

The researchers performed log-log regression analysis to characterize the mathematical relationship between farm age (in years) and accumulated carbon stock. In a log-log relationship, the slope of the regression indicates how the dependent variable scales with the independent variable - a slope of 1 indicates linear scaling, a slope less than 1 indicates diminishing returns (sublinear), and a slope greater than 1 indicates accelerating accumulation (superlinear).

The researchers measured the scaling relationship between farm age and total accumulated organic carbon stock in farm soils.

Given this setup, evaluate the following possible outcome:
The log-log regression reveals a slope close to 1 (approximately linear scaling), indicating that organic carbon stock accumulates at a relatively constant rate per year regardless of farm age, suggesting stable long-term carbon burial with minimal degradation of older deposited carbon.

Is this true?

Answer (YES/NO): NO